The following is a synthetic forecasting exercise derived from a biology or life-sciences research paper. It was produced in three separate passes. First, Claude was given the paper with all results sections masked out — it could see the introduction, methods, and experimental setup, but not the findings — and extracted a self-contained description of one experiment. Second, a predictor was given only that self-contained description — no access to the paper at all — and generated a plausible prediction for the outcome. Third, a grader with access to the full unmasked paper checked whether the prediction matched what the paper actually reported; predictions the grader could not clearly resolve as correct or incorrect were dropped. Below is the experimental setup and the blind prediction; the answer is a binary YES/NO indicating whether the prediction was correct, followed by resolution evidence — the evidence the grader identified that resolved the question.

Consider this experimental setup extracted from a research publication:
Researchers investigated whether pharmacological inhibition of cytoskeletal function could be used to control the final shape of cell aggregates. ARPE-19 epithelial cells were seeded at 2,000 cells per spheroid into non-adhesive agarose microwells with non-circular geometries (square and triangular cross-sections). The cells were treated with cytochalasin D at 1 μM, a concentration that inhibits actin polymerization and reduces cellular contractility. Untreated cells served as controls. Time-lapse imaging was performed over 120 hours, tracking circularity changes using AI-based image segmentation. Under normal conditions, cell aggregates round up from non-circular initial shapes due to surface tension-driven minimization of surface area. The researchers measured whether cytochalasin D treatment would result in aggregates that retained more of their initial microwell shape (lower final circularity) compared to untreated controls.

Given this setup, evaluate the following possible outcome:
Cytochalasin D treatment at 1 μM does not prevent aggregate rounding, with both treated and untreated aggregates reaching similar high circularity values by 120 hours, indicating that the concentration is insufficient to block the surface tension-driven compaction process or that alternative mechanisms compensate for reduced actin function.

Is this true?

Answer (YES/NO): NO